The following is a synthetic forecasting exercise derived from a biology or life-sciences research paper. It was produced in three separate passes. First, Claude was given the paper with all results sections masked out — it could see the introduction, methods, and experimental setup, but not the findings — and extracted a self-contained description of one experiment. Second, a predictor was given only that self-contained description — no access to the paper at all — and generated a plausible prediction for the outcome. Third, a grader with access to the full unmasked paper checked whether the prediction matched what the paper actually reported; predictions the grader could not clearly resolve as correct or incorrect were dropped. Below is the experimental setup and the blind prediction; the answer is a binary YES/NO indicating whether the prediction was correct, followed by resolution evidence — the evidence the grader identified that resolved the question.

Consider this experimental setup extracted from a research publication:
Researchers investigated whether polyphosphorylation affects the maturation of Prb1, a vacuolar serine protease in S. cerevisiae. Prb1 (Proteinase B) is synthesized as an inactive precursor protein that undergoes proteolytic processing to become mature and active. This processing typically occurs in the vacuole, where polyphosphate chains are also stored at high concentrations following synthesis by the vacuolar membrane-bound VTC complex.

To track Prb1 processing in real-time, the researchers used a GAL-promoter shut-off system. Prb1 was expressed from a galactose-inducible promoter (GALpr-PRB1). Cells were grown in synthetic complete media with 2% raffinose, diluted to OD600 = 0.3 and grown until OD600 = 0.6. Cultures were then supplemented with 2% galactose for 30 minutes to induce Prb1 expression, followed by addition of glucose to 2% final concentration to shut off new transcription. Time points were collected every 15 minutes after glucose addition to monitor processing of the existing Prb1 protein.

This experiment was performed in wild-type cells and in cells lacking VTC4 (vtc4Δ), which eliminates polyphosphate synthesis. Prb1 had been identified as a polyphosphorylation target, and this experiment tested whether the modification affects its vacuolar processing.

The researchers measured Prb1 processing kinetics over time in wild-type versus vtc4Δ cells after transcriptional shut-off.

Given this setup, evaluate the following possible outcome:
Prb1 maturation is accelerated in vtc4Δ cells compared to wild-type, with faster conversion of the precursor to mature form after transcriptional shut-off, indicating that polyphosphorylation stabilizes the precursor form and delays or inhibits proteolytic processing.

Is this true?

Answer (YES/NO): NO